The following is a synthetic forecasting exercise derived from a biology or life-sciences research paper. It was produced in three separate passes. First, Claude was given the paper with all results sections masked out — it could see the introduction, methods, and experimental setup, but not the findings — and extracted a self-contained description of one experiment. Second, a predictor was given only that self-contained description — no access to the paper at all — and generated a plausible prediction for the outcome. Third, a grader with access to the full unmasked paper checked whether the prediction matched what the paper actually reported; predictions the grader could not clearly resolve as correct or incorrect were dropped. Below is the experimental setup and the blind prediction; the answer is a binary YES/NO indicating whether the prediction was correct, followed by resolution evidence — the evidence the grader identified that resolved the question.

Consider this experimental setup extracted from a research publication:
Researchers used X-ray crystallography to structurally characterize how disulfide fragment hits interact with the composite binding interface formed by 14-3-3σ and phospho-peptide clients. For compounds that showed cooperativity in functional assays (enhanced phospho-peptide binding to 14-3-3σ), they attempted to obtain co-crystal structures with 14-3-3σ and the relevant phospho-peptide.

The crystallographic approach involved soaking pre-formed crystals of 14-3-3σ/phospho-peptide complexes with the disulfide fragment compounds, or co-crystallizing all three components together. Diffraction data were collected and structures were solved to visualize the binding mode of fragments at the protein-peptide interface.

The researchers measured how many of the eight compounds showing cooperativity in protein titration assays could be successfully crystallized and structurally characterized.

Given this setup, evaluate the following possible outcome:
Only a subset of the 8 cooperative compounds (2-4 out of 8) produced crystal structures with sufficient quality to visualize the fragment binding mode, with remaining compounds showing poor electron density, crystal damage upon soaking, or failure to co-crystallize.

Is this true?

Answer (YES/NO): NO